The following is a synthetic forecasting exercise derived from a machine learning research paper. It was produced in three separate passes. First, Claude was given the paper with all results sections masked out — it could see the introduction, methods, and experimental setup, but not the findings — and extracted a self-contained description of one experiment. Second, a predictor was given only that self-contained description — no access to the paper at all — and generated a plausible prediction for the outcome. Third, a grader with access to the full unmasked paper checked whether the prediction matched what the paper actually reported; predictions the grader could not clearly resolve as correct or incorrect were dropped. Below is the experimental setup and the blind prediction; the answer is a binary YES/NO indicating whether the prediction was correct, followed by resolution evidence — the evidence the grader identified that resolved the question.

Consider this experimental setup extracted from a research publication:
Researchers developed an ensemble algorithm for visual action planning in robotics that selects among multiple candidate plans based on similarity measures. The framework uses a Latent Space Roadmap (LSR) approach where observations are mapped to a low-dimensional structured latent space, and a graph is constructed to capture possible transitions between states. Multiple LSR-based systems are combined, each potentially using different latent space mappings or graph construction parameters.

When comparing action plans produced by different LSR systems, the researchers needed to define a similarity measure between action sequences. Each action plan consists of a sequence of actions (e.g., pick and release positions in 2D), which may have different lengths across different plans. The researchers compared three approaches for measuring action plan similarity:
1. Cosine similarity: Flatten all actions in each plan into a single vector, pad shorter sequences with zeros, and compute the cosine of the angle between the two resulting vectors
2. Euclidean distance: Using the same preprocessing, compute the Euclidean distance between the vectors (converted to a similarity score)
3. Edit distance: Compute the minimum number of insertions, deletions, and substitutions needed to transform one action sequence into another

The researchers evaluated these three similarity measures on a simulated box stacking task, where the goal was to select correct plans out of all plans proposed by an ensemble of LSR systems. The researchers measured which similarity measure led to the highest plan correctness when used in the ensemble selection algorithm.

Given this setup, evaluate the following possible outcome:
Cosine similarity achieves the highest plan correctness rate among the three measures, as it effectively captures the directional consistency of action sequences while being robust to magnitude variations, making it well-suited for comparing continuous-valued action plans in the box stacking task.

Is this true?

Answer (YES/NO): YES